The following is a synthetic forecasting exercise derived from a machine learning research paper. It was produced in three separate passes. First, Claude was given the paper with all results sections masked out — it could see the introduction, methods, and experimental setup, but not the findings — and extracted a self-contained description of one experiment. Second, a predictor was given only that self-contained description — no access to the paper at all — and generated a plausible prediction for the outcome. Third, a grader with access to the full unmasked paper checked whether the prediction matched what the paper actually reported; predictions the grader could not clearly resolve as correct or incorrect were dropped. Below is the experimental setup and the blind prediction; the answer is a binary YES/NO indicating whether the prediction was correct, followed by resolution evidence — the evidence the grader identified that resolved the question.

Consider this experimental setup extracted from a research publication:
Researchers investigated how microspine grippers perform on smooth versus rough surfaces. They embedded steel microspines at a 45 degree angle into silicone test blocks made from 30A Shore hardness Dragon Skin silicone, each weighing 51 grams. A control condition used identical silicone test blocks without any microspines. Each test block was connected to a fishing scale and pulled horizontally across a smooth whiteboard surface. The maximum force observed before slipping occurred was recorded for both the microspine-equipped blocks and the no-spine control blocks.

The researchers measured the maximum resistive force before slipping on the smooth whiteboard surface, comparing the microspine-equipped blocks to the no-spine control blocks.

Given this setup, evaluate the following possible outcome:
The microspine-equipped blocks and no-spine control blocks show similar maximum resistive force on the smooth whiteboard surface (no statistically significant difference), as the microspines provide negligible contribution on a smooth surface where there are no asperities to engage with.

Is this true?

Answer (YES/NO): NO